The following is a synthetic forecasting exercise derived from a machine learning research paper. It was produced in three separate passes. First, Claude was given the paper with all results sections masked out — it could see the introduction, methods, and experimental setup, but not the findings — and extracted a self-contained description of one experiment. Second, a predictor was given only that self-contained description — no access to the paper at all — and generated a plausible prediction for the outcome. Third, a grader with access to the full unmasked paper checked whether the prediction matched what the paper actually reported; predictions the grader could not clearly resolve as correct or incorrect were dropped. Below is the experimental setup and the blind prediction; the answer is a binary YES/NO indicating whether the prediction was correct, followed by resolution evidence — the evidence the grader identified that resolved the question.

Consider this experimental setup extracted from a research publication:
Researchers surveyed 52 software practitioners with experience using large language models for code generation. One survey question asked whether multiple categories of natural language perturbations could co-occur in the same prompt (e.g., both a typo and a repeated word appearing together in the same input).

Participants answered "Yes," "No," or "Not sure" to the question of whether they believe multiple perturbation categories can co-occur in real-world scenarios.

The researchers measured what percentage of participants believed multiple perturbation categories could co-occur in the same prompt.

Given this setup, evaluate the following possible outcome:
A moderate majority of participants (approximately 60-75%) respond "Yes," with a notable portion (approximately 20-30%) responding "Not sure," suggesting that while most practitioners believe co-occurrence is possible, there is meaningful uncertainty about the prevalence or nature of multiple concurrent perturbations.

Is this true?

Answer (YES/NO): NO